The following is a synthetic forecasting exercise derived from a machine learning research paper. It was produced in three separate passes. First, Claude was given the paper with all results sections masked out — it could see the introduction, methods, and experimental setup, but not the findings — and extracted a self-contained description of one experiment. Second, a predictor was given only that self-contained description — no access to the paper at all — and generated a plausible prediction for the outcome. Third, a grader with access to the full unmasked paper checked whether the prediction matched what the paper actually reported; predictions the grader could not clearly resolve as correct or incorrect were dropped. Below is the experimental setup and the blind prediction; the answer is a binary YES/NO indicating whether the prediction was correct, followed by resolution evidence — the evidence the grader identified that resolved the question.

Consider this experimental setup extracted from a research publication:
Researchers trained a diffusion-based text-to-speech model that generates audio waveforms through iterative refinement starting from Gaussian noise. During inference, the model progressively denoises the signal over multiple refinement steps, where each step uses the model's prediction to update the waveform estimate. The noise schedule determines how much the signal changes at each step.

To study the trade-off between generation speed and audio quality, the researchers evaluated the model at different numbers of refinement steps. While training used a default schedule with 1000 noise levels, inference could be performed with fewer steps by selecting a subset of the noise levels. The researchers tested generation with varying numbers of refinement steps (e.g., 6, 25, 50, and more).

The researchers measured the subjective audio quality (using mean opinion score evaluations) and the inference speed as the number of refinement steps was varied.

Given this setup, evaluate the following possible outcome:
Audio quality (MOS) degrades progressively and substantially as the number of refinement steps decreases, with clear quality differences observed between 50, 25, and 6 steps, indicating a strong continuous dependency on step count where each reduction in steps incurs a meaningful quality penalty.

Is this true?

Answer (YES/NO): NO